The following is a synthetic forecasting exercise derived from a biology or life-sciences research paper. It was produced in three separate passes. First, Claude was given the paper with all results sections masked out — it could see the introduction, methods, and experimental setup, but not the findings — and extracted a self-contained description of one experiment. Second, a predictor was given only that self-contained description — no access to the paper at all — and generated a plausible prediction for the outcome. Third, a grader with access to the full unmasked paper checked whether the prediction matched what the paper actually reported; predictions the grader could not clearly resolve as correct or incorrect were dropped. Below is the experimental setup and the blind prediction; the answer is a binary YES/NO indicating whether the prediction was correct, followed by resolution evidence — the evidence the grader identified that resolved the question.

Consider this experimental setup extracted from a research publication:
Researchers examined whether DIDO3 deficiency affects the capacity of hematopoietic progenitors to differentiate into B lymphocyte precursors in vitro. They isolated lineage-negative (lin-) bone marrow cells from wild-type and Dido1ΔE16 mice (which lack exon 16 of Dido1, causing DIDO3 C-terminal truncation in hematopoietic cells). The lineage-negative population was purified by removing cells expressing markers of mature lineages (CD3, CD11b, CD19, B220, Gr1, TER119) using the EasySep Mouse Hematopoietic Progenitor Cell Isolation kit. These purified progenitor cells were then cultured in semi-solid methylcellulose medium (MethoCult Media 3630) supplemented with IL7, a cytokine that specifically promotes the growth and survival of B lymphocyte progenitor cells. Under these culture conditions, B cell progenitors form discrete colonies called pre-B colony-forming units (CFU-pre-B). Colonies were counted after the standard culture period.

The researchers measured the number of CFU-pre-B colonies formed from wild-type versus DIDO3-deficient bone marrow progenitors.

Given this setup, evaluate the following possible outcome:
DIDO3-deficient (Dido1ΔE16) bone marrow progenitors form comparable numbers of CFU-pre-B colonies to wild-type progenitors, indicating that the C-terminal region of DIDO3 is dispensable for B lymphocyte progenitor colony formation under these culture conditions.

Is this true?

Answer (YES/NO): NO